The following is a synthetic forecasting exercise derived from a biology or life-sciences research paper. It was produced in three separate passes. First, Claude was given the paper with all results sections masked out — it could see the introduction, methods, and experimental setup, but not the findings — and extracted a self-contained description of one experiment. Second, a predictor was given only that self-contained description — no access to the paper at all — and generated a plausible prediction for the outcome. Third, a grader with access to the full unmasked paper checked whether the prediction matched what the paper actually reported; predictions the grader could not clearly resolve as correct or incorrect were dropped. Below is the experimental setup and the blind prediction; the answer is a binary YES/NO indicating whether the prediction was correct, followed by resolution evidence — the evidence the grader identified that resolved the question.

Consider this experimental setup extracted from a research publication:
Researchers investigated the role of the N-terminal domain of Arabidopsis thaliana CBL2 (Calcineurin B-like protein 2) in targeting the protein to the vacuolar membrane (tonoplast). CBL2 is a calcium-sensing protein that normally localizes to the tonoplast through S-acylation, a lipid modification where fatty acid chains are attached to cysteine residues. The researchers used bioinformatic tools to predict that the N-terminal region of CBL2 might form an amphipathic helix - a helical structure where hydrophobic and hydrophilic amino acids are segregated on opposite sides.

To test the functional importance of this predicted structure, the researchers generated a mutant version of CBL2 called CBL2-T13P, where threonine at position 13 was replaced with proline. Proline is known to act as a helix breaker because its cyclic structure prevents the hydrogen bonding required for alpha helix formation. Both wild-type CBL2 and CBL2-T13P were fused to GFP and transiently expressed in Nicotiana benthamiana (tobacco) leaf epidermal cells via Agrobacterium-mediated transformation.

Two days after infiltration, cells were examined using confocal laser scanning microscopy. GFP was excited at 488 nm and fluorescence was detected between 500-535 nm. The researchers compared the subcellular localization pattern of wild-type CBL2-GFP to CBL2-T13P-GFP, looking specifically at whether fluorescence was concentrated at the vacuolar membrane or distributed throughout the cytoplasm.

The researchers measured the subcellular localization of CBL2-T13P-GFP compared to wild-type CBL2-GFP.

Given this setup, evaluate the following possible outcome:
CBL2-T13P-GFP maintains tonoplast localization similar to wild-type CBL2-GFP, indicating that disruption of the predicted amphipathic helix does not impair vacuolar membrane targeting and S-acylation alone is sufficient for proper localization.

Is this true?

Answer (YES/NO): NO